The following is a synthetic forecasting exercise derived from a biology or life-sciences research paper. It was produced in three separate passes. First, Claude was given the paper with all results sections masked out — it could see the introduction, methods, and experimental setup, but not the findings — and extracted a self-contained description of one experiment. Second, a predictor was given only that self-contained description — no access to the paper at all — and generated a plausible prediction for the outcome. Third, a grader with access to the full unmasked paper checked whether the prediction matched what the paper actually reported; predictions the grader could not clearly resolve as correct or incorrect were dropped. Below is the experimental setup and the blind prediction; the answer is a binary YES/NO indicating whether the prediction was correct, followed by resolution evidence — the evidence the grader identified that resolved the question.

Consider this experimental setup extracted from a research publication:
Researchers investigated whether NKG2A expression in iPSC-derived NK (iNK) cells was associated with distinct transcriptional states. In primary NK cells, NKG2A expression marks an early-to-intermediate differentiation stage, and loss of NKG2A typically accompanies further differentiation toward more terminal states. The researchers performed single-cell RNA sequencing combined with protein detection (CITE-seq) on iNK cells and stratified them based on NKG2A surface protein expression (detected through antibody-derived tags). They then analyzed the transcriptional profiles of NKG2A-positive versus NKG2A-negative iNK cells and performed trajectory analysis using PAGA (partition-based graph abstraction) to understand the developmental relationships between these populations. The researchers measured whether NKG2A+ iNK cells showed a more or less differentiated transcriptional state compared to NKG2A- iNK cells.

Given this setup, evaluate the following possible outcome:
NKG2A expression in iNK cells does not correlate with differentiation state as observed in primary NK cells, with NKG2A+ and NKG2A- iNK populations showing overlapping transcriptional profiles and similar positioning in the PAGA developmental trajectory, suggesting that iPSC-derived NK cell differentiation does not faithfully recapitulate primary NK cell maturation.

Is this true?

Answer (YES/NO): NO